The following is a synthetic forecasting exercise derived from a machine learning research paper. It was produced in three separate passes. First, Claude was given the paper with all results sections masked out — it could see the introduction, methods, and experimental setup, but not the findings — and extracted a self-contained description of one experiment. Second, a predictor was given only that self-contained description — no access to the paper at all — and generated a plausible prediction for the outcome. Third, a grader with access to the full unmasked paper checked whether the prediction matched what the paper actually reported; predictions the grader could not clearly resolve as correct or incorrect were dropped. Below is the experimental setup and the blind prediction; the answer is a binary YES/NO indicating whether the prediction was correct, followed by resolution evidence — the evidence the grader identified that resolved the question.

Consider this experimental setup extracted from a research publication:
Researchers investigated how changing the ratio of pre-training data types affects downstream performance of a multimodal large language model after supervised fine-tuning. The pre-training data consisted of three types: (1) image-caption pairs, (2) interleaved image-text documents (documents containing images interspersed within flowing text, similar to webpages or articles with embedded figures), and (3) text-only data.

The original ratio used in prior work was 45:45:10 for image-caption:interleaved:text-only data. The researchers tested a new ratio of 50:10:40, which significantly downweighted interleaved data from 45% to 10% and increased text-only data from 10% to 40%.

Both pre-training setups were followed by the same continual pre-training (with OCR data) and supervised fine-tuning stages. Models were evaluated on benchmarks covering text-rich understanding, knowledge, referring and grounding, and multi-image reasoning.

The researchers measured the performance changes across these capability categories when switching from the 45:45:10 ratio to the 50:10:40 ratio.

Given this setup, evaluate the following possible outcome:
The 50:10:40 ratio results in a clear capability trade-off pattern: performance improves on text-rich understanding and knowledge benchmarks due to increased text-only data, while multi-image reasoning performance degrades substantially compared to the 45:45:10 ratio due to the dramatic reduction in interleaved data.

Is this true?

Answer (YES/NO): NO